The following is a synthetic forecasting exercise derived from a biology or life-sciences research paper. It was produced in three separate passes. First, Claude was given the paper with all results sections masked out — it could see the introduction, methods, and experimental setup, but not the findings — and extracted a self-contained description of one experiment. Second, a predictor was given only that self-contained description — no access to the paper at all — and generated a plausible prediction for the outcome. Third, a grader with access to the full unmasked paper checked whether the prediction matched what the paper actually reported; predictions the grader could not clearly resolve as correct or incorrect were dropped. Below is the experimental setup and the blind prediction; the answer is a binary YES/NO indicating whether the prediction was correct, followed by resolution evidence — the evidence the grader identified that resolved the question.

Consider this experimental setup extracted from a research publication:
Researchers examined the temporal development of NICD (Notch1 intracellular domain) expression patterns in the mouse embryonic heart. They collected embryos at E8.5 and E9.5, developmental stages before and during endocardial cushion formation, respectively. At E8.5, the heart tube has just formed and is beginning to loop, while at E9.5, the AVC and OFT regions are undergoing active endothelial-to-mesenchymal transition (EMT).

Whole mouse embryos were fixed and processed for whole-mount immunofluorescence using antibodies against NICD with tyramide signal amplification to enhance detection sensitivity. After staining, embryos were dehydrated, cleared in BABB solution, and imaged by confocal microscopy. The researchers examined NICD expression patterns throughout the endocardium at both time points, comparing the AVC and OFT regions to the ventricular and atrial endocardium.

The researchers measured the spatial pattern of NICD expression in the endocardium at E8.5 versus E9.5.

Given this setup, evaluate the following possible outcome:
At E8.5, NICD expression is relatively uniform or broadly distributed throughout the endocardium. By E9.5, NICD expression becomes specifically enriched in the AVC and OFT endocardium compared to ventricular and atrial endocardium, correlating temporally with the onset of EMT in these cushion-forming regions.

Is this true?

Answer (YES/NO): NO